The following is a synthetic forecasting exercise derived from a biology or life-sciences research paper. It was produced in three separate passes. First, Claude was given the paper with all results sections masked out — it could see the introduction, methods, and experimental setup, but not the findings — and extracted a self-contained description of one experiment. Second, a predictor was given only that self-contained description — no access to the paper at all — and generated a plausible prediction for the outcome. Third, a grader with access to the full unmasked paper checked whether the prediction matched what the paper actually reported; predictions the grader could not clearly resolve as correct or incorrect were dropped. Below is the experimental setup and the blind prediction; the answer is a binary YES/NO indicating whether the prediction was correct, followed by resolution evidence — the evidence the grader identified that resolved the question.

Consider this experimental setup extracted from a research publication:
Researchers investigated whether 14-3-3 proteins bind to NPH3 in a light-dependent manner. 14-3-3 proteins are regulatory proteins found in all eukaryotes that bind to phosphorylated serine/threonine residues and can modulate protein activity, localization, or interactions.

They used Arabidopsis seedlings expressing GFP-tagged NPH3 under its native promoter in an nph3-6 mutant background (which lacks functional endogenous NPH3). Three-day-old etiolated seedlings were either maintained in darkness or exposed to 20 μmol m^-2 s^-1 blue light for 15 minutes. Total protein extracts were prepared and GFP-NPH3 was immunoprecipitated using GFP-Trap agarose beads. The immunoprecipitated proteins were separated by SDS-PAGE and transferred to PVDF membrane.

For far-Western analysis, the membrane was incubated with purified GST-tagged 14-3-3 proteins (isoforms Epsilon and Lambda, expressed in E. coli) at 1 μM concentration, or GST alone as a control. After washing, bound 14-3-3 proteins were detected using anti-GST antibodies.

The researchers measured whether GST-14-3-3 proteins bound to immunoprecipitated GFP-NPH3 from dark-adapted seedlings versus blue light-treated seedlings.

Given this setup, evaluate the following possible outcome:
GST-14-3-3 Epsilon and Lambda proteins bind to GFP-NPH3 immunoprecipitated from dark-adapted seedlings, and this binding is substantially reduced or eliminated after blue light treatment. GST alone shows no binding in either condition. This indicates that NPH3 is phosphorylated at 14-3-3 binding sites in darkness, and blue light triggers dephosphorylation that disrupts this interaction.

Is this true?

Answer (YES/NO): NO